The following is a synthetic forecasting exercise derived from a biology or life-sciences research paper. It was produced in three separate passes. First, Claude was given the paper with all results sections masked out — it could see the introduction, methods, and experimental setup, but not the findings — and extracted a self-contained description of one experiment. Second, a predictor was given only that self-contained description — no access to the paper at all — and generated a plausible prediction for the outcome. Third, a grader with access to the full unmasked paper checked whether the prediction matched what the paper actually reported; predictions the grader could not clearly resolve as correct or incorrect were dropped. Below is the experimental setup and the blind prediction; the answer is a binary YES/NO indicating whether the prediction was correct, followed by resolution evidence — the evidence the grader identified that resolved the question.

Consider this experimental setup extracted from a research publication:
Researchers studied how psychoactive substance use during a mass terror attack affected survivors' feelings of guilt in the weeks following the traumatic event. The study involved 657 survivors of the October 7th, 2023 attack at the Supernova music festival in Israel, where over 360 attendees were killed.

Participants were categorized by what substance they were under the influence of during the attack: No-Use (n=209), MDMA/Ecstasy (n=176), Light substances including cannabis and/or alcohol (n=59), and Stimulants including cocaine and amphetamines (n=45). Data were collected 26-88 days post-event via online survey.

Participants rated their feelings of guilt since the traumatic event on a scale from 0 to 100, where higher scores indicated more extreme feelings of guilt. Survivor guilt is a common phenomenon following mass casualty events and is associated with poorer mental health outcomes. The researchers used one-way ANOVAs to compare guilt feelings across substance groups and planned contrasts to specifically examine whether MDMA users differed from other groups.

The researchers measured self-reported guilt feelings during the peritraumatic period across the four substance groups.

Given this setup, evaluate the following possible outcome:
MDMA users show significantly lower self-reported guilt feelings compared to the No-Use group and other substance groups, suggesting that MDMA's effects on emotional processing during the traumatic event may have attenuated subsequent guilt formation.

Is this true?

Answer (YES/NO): NO